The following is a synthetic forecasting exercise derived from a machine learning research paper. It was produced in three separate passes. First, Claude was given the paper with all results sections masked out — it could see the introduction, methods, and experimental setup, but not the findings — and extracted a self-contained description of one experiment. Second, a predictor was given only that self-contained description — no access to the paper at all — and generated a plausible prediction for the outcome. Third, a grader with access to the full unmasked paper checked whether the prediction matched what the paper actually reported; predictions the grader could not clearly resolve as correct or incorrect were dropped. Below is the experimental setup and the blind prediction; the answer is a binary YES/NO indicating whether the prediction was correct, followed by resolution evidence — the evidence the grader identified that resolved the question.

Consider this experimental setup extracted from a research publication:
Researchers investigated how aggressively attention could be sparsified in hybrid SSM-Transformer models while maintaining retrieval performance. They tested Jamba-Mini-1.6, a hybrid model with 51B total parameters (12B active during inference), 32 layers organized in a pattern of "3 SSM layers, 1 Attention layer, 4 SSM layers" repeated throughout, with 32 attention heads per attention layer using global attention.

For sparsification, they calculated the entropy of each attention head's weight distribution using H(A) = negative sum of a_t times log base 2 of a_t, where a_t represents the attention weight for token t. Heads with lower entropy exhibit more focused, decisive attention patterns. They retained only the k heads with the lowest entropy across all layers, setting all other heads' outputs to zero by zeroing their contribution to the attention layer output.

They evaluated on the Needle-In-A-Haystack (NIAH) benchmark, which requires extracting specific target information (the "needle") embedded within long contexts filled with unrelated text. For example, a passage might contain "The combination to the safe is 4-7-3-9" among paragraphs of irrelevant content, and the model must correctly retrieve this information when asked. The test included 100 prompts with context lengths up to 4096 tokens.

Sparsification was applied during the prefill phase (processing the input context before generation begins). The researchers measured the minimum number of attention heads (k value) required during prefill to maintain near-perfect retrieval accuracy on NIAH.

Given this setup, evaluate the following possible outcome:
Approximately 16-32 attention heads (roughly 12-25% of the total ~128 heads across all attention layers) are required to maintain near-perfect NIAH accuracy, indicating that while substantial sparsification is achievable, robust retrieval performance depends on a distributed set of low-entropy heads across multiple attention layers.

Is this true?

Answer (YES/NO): NO